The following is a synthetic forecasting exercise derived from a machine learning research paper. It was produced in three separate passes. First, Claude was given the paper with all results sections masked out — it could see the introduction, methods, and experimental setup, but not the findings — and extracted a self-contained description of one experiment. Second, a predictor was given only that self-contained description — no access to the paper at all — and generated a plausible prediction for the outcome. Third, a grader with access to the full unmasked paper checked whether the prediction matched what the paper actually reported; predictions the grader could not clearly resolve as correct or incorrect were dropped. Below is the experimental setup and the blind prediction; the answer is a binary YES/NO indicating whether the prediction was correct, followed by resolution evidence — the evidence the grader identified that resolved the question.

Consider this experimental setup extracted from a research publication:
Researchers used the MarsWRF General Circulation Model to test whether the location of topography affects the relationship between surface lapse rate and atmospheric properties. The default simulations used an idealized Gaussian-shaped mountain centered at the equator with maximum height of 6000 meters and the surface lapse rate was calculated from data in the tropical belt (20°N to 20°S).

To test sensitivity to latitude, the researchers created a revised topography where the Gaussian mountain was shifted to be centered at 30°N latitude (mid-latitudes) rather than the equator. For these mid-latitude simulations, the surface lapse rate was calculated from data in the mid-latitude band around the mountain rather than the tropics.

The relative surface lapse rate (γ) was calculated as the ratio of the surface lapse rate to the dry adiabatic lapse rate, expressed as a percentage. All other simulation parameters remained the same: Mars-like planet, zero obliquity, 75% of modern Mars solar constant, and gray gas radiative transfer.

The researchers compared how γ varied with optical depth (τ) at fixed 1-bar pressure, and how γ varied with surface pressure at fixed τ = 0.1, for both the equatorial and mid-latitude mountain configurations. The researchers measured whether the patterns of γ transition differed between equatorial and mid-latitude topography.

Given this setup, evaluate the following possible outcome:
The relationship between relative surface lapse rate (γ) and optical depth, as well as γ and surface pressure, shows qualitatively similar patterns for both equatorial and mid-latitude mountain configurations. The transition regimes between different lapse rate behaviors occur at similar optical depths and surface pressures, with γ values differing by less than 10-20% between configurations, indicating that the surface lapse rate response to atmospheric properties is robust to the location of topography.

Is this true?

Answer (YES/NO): NO